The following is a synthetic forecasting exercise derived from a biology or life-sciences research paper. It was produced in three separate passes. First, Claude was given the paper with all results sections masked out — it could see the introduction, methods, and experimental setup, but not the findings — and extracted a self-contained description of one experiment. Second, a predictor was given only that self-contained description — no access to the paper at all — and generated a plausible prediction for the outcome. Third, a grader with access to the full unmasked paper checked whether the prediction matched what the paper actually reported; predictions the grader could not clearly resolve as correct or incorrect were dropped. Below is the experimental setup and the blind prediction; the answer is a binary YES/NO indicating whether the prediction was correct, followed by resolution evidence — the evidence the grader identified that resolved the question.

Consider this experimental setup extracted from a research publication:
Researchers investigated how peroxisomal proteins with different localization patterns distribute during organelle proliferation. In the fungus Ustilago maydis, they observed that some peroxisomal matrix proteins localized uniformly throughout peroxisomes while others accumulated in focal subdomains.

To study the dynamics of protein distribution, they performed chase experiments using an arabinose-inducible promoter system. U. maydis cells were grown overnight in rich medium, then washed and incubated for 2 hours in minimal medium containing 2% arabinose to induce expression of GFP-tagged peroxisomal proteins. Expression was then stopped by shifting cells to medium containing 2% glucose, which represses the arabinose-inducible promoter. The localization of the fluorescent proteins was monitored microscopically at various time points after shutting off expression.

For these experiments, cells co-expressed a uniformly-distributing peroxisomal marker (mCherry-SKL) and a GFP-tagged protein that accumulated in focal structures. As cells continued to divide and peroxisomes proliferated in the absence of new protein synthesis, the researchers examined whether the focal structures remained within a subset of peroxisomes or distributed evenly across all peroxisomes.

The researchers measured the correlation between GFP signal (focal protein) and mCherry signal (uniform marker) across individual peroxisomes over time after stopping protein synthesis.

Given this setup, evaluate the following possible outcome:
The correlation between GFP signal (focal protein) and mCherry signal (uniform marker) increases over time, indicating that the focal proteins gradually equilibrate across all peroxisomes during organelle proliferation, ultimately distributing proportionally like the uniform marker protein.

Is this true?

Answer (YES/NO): NO